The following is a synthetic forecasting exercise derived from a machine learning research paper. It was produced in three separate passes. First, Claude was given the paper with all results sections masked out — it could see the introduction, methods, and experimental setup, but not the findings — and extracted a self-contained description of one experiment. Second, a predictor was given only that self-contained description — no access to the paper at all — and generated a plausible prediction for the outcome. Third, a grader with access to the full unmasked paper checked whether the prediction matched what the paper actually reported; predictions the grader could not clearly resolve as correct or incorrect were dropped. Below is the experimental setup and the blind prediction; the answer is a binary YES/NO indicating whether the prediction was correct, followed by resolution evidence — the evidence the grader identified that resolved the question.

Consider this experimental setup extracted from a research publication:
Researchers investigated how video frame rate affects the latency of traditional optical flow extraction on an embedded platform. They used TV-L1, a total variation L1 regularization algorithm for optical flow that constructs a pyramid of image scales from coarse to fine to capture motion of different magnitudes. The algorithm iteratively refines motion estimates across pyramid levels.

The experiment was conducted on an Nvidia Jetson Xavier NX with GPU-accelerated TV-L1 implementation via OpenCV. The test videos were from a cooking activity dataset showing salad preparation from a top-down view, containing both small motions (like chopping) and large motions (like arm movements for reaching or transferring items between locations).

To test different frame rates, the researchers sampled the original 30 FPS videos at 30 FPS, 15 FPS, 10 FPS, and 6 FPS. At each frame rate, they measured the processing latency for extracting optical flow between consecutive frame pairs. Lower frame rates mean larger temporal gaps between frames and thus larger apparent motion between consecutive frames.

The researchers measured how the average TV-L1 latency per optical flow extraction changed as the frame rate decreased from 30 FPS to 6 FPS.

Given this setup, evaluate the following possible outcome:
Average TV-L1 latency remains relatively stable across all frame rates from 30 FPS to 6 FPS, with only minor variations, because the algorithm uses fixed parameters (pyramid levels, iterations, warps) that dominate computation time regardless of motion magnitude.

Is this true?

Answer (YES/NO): NO